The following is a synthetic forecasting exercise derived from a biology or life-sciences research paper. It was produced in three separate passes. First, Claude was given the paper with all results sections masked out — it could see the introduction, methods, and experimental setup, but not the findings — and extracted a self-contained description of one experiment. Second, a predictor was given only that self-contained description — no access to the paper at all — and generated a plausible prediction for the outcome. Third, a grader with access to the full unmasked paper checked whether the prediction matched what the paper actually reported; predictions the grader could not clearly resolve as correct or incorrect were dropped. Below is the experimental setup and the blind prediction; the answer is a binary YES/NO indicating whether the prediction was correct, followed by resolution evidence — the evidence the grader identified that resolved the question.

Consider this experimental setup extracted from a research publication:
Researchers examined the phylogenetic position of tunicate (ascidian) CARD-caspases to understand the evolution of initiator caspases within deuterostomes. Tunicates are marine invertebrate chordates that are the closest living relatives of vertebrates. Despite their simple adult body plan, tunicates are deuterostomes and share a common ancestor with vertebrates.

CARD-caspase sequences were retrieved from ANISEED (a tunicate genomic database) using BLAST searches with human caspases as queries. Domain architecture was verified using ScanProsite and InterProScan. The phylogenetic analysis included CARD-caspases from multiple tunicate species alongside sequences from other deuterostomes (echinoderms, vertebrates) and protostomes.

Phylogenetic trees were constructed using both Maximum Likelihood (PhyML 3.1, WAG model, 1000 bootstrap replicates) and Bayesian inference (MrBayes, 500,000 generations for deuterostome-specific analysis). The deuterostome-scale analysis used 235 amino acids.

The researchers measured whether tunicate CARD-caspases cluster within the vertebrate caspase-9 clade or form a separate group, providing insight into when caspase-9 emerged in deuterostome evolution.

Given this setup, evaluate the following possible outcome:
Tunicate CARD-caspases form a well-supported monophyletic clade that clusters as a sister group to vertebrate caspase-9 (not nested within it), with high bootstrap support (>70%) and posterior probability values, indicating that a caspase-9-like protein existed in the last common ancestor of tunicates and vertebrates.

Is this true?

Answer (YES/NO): NO